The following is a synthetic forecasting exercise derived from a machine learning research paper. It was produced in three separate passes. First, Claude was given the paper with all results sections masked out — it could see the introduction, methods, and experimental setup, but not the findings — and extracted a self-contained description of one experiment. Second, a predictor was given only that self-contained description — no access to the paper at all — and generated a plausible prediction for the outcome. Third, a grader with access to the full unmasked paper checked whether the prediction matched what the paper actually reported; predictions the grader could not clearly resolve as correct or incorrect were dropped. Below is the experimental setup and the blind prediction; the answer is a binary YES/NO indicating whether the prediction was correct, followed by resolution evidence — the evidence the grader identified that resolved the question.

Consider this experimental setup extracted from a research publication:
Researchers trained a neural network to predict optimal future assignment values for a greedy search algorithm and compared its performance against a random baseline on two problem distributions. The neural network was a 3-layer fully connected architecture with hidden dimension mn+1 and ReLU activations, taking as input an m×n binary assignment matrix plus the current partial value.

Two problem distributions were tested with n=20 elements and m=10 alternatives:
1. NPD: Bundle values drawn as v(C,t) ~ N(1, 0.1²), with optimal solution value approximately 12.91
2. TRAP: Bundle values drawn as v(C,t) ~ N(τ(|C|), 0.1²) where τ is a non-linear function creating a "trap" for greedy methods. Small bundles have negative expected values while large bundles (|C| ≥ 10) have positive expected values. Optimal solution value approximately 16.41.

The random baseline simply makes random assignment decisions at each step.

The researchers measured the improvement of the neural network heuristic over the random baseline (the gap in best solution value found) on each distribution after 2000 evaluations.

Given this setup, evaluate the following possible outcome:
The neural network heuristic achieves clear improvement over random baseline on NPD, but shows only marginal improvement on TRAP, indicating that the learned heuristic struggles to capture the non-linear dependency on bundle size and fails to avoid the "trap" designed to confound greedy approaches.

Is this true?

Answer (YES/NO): NO